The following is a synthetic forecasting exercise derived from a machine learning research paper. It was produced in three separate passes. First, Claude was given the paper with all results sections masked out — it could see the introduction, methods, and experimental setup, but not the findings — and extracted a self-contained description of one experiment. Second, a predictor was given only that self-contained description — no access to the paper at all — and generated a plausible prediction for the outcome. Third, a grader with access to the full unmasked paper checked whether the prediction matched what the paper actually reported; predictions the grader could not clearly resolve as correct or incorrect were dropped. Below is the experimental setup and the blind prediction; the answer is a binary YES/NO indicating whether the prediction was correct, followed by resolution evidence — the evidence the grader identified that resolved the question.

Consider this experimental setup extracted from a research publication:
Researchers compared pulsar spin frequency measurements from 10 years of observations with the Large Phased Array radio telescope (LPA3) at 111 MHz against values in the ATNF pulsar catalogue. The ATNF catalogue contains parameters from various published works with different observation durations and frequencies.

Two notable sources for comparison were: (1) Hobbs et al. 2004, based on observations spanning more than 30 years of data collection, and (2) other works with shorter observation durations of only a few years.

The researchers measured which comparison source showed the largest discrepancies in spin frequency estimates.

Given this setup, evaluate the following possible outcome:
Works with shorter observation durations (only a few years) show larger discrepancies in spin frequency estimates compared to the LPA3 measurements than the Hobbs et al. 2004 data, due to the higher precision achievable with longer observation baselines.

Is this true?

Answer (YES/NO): NO